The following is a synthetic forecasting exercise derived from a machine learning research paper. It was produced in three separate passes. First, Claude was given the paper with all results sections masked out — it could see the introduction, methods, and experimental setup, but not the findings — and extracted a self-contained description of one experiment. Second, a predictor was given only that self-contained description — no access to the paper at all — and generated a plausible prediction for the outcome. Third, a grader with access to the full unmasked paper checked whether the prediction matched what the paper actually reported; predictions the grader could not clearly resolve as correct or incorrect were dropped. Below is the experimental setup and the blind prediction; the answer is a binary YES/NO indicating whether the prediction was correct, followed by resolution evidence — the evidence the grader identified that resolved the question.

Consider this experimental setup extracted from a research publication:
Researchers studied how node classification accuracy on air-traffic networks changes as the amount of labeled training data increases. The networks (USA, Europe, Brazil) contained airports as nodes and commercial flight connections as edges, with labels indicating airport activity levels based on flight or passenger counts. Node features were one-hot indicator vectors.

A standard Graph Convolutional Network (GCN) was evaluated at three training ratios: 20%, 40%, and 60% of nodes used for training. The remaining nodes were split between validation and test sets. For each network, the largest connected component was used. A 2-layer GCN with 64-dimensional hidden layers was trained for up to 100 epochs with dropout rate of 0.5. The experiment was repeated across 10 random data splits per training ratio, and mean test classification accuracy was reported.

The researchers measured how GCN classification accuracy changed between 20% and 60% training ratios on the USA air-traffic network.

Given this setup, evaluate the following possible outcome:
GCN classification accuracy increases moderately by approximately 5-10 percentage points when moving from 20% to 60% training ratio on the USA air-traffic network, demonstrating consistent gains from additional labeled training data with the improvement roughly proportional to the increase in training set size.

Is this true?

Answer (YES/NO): NO